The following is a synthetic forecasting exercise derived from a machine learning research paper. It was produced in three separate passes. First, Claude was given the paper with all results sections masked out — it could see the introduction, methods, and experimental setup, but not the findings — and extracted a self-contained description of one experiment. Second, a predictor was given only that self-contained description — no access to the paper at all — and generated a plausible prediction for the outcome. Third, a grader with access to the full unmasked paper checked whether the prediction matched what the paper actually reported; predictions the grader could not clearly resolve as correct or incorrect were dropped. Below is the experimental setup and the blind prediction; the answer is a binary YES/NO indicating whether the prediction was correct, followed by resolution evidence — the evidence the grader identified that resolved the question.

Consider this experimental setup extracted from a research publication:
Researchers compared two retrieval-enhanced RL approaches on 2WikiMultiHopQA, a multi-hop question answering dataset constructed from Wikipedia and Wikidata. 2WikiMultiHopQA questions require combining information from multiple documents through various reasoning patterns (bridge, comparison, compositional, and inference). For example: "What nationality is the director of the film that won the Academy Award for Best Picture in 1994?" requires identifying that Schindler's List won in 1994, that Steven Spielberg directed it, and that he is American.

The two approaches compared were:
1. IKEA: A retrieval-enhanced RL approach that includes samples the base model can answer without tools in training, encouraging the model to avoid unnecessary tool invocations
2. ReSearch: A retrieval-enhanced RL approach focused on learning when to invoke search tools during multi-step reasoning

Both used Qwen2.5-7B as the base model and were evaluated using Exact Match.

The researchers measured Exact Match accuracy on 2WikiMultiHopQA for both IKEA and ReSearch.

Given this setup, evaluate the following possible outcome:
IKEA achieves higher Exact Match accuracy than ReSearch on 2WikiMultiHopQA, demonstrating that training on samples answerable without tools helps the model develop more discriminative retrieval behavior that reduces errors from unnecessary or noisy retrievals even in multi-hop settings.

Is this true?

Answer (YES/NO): NO